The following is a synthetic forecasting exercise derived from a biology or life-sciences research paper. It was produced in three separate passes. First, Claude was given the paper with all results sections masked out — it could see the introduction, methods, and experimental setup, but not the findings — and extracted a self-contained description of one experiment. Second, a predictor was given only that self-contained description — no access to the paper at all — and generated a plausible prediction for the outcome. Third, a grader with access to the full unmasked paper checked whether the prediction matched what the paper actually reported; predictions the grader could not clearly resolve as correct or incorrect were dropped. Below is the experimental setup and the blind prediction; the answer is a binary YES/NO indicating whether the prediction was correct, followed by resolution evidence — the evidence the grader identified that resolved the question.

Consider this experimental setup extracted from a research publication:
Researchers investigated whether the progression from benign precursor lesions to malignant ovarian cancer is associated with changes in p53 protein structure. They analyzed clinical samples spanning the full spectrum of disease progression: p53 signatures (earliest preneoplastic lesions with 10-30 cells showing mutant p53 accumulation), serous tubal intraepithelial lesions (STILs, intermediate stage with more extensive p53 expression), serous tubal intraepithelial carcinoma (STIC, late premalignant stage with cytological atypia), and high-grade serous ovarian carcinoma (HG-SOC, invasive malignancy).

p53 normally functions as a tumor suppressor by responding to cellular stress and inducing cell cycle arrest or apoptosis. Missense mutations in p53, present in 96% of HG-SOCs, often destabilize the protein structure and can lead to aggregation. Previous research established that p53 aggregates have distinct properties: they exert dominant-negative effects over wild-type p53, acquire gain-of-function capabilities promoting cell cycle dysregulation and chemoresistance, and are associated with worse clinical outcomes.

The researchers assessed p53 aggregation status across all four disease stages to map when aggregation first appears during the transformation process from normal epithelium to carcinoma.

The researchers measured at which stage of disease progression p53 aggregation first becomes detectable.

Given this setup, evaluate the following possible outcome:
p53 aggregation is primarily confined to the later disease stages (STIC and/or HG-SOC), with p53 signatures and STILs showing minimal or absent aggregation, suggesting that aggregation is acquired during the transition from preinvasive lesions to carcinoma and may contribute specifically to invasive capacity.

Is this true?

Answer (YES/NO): YES